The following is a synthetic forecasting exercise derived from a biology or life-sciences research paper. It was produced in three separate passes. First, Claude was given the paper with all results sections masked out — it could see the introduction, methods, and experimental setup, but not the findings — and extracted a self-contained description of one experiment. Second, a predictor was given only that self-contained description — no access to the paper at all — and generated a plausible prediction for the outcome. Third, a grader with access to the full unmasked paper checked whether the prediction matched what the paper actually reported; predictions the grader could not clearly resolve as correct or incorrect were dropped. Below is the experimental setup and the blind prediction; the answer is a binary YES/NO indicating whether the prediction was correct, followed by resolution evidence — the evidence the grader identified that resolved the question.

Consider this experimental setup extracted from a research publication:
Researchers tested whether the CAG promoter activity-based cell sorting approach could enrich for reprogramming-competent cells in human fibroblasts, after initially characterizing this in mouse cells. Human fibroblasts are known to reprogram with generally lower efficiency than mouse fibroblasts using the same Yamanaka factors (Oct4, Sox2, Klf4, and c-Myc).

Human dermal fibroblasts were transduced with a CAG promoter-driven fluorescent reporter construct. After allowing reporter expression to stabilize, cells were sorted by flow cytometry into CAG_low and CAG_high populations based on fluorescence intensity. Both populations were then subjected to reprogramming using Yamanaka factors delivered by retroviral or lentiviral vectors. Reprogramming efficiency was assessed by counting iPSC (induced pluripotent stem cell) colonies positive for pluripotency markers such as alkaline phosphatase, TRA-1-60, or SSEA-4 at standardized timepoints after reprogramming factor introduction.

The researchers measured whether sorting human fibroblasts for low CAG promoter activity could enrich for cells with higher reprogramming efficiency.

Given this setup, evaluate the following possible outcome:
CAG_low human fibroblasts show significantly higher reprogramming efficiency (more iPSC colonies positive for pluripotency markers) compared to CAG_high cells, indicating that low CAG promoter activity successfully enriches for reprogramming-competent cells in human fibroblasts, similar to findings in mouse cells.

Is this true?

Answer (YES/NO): YES